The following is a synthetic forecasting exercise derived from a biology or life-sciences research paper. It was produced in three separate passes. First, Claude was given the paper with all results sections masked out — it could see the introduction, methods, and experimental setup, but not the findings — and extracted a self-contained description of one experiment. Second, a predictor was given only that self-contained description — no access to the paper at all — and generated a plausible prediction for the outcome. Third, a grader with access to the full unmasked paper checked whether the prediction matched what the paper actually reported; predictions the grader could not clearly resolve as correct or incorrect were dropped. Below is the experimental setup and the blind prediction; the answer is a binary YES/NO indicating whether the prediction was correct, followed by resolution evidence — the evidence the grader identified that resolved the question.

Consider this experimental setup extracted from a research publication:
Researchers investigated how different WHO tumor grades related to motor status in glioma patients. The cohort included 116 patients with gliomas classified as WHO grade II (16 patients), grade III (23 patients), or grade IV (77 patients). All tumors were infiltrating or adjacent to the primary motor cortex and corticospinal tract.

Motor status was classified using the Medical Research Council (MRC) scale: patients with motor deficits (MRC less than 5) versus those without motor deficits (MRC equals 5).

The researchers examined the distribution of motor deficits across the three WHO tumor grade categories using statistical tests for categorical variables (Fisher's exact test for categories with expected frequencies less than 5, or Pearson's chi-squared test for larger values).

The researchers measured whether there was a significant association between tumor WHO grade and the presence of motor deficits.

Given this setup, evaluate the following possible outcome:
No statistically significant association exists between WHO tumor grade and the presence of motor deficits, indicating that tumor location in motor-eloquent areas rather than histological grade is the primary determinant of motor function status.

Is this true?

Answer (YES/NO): NO